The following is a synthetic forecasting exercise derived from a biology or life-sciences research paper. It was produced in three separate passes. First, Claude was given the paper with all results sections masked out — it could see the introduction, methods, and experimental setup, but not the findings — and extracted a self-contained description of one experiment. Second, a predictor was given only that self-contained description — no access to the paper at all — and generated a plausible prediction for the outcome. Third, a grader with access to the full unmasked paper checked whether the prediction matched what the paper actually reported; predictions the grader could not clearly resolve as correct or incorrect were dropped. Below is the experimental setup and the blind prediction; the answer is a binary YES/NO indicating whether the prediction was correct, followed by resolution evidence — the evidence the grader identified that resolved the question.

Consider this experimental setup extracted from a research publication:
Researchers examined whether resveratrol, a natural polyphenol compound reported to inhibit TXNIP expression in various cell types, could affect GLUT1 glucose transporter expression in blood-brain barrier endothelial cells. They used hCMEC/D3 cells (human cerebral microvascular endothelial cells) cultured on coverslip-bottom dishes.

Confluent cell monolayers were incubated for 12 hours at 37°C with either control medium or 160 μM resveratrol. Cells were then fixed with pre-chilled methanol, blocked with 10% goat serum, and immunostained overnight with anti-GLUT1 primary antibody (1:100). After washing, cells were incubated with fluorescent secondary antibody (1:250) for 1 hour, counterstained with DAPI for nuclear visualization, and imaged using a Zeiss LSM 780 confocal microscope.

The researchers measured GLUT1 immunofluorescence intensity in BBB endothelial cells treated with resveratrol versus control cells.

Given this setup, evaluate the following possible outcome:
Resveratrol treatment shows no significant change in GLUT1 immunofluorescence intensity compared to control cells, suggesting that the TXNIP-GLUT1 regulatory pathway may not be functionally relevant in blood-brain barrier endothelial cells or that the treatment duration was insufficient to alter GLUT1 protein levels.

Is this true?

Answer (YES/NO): NO